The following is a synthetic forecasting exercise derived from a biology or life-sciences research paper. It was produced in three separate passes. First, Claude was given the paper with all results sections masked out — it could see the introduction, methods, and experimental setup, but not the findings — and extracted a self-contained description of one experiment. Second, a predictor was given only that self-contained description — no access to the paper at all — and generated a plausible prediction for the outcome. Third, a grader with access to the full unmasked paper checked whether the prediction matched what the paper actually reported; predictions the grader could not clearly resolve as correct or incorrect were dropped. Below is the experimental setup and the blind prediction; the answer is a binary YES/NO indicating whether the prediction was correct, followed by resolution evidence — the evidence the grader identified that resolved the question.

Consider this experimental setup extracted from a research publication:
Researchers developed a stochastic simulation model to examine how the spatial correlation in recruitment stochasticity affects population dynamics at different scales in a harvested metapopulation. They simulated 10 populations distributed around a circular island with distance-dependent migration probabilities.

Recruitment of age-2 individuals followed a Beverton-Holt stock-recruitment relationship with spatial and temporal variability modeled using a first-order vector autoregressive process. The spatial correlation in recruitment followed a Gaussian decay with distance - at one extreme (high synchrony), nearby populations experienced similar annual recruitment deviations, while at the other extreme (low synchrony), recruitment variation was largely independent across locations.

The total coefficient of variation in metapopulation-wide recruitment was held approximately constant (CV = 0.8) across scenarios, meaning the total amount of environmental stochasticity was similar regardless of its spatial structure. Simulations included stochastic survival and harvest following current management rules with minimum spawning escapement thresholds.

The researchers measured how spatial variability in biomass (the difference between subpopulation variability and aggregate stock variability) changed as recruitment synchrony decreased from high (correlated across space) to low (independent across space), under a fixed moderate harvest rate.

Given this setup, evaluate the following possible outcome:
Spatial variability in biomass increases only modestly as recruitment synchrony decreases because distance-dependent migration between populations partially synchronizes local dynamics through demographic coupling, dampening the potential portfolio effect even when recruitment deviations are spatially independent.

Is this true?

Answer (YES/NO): NO